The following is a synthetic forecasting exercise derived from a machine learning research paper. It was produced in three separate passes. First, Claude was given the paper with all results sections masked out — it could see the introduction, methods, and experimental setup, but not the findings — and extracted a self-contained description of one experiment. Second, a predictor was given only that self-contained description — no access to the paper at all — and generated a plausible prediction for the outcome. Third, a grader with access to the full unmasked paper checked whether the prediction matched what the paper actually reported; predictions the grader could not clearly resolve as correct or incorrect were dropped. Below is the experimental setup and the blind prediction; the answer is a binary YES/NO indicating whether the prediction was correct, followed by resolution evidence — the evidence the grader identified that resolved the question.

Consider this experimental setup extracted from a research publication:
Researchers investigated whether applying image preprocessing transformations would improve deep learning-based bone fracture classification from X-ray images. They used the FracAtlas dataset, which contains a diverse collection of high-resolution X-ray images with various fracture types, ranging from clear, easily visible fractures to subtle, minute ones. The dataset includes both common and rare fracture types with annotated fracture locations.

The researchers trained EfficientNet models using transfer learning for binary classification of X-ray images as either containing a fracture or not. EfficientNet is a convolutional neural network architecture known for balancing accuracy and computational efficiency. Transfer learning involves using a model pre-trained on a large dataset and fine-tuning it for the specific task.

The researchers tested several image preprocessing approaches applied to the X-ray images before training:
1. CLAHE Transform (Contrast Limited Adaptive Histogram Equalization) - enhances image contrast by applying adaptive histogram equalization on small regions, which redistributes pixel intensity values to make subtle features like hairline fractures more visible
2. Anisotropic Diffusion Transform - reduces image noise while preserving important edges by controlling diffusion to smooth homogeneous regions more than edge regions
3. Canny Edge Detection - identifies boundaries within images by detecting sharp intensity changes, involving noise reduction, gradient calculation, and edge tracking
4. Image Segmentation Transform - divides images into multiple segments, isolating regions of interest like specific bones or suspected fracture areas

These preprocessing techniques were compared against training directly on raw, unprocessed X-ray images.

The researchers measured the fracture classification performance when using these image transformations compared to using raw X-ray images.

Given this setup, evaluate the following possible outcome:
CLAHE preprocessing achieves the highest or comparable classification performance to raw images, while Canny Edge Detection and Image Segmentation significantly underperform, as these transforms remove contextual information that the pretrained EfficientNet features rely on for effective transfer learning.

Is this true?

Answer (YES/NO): NO